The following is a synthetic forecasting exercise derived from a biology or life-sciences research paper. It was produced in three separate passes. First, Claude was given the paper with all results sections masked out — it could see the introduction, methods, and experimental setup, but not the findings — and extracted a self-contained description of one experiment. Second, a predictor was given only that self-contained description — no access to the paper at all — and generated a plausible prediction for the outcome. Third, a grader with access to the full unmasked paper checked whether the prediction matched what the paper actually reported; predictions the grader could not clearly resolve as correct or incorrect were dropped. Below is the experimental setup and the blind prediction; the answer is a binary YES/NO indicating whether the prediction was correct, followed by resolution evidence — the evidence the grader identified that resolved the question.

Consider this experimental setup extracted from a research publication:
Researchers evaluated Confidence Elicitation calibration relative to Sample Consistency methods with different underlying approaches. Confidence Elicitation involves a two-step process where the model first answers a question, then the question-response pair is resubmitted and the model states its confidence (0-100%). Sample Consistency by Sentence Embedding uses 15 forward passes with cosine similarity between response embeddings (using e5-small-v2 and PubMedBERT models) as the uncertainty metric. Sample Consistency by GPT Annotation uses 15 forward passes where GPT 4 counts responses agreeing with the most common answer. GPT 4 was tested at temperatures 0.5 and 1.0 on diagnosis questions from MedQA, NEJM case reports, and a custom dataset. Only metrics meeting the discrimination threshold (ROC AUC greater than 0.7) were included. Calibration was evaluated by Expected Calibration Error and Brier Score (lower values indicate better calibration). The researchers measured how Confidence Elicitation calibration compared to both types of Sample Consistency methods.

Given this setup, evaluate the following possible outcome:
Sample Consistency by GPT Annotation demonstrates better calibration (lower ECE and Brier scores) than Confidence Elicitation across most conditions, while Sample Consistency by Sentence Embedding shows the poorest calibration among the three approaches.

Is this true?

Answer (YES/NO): YES